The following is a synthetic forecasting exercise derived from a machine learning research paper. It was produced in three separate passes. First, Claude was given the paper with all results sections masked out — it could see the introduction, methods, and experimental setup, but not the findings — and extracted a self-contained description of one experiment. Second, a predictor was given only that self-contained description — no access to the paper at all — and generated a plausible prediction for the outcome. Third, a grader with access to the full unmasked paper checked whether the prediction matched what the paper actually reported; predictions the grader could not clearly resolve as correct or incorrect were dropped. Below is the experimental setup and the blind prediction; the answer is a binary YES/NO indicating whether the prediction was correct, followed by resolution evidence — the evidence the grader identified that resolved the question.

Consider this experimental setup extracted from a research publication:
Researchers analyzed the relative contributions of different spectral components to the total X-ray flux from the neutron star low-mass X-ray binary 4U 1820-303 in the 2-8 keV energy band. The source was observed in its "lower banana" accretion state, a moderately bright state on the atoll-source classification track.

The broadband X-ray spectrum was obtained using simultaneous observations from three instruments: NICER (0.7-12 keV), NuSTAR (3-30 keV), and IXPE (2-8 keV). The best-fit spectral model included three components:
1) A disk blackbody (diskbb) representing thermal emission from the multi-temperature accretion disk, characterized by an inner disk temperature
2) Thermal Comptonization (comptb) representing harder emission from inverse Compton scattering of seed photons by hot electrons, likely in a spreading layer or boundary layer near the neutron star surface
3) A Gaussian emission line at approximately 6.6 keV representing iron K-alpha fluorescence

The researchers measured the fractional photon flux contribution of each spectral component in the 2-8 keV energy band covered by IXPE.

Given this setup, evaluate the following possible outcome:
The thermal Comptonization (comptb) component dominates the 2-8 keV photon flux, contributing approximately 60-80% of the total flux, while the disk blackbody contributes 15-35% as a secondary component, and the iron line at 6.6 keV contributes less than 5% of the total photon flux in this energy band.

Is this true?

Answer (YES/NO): NO